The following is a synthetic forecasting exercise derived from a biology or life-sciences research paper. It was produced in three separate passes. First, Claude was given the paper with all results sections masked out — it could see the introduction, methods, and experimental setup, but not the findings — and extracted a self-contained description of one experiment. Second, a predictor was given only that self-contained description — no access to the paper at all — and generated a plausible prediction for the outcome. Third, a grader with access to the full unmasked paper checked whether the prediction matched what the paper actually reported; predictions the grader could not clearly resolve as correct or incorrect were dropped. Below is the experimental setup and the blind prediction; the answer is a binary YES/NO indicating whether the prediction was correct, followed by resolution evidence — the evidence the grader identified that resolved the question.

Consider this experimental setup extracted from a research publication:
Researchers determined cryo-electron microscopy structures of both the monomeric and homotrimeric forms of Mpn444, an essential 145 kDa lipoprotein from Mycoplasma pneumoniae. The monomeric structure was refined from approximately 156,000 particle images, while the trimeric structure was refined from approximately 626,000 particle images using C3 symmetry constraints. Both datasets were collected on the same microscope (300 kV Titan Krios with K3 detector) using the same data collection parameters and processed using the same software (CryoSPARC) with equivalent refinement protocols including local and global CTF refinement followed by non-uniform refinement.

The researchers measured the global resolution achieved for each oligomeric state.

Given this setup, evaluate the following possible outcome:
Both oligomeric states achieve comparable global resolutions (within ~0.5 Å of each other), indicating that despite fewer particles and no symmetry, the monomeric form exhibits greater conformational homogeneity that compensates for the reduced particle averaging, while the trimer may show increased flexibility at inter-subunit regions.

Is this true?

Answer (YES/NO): NO